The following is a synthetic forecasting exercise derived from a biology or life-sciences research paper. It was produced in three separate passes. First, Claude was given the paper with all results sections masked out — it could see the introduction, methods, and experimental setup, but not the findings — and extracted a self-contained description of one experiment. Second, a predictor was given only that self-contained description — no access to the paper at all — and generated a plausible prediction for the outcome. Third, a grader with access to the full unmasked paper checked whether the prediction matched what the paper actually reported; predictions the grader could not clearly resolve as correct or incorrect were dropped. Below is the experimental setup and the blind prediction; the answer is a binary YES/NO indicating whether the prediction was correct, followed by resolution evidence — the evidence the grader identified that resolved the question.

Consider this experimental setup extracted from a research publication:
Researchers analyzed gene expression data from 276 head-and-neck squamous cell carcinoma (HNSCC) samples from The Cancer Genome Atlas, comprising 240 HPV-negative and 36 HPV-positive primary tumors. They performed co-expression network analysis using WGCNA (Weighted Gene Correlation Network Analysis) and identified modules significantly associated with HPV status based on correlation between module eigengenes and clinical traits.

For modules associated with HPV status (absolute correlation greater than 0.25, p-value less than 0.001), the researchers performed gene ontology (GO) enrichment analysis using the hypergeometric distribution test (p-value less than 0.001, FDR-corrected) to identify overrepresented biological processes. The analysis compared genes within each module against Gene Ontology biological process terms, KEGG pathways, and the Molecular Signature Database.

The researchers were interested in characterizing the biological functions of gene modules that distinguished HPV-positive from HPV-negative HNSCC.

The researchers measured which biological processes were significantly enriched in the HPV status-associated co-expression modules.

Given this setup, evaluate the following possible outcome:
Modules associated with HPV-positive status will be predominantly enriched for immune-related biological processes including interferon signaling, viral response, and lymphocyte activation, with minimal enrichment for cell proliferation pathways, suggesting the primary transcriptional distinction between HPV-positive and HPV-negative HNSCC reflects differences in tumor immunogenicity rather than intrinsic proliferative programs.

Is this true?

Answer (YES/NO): NO